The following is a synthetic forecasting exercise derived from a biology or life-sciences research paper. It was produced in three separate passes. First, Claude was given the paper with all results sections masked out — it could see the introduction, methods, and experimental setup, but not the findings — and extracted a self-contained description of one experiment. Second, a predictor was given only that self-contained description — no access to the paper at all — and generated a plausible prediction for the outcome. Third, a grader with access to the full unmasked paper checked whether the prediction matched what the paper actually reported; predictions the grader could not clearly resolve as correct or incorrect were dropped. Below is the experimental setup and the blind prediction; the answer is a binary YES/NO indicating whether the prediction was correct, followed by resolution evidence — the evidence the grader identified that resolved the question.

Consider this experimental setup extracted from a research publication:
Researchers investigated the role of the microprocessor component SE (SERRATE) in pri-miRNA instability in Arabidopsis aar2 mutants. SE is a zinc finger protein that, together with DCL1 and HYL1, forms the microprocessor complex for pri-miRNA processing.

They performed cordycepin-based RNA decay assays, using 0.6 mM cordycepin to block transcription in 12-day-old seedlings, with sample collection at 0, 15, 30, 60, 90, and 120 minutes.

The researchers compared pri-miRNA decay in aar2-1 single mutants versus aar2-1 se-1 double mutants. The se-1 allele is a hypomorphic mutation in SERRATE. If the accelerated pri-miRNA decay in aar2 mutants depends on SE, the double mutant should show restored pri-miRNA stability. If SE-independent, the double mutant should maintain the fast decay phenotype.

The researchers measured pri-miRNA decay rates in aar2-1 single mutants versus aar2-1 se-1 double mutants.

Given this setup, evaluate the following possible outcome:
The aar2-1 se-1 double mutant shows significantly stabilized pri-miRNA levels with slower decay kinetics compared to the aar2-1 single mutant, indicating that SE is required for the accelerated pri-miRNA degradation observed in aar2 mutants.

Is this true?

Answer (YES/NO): NO